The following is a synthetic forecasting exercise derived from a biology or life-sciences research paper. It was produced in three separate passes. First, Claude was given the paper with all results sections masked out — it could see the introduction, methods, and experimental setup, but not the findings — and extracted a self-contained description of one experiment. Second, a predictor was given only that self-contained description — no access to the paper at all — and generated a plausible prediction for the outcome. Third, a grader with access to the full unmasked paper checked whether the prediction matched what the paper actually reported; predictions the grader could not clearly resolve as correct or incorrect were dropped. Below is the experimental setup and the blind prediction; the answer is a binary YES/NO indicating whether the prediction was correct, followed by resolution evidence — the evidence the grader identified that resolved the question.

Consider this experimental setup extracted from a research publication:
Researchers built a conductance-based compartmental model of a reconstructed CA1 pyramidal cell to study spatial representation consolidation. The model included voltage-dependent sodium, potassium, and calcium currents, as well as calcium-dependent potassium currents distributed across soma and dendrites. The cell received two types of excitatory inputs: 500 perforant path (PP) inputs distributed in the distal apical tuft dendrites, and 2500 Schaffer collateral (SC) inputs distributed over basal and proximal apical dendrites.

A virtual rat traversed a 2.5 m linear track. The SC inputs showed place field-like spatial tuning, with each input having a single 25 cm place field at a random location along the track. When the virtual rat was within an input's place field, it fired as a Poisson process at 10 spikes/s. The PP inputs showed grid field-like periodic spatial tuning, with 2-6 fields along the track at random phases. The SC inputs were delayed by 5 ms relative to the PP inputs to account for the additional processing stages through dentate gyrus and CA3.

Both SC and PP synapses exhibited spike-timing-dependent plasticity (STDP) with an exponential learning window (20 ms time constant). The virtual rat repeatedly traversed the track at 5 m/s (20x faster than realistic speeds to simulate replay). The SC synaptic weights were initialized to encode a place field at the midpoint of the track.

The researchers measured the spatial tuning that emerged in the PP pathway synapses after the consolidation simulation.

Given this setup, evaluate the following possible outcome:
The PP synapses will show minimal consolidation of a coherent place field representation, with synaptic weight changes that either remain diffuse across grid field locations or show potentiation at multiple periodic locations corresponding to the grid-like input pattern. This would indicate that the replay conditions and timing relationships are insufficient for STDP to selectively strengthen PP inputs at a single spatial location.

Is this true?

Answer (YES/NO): NO